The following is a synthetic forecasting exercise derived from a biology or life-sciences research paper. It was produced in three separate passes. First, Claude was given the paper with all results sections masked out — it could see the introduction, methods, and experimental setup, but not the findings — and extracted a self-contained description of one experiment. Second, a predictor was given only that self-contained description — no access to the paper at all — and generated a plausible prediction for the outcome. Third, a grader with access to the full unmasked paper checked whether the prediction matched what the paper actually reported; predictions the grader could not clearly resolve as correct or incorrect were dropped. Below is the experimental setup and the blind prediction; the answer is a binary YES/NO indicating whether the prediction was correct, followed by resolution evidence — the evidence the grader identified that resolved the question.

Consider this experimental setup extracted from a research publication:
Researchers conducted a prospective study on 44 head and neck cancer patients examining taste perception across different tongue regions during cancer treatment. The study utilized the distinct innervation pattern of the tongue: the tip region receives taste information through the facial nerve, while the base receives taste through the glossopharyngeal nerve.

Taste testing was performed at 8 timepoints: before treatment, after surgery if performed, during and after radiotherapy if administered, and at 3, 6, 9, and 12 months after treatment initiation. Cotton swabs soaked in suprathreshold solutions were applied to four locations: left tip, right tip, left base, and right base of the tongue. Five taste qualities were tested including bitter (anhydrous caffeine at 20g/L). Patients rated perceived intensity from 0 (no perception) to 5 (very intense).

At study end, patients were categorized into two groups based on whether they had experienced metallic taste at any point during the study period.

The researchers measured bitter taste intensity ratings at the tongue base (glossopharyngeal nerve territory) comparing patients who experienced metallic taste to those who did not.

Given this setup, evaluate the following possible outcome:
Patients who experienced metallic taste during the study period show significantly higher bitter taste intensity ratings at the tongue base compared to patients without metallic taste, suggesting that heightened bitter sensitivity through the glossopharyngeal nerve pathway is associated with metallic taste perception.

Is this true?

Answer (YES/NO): NO